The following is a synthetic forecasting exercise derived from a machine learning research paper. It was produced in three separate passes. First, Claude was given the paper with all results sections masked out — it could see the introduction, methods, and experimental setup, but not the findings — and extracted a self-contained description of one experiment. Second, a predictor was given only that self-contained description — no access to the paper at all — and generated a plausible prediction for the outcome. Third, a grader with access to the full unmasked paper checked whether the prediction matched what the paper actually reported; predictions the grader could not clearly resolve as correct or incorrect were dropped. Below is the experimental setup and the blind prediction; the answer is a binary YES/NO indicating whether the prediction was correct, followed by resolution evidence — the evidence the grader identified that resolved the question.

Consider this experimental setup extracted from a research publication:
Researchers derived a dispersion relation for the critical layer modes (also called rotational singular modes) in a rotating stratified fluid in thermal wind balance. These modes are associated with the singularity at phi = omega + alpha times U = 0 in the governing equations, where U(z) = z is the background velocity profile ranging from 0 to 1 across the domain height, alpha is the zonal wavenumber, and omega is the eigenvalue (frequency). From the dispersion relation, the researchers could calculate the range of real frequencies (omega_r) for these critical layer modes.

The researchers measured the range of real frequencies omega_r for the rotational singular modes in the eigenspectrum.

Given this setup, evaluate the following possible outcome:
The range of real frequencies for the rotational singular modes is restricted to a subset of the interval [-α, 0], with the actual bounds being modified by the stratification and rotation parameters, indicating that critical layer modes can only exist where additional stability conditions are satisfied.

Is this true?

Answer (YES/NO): NO